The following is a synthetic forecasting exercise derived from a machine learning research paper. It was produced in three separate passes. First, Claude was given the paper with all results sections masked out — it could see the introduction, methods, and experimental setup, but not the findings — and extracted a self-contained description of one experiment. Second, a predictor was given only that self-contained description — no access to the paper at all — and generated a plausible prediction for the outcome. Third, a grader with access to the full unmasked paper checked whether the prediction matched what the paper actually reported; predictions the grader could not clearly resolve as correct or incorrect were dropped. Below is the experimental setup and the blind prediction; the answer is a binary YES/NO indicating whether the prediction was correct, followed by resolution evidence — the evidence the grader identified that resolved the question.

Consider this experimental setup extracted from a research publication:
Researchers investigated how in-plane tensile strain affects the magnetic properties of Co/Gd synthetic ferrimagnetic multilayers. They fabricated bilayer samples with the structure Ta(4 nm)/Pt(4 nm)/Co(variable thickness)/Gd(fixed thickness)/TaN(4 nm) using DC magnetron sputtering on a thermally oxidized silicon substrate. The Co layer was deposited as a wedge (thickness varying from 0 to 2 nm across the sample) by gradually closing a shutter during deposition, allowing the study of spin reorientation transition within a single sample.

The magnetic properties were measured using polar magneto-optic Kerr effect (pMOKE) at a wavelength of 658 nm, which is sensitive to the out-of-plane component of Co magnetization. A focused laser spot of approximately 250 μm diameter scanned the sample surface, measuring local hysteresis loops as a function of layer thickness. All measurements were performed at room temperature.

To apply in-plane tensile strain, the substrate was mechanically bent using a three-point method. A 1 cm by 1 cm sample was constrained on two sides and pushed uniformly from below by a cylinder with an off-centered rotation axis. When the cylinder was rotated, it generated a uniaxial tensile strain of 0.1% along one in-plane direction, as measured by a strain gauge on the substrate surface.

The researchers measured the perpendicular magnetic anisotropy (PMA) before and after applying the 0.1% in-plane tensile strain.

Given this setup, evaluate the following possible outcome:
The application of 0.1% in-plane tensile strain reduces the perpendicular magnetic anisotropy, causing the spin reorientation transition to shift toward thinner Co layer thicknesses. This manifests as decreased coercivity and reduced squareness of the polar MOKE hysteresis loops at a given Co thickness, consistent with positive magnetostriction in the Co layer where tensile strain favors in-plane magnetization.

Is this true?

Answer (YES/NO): NO